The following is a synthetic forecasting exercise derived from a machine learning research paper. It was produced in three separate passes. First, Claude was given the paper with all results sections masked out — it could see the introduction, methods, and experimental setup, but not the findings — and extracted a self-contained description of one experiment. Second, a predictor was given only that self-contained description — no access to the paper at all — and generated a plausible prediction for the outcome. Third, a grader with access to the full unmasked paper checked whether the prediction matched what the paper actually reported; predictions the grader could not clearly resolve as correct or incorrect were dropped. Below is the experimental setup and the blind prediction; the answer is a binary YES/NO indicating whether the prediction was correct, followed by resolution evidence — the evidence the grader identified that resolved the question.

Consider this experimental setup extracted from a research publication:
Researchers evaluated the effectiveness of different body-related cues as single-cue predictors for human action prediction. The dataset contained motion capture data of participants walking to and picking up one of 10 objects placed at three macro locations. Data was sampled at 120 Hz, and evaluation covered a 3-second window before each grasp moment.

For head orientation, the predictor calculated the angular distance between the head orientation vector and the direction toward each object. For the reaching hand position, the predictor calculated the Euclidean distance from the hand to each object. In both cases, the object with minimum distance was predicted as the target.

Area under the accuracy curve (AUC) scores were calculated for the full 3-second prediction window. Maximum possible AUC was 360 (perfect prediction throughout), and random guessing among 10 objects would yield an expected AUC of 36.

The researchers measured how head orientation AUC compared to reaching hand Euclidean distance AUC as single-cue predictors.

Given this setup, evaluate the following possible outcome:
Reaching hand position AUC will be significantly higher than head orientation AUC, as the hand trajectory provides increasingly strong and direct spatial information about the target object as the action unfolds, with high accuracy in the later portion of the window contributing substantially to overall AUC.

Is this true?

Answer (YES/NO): YES